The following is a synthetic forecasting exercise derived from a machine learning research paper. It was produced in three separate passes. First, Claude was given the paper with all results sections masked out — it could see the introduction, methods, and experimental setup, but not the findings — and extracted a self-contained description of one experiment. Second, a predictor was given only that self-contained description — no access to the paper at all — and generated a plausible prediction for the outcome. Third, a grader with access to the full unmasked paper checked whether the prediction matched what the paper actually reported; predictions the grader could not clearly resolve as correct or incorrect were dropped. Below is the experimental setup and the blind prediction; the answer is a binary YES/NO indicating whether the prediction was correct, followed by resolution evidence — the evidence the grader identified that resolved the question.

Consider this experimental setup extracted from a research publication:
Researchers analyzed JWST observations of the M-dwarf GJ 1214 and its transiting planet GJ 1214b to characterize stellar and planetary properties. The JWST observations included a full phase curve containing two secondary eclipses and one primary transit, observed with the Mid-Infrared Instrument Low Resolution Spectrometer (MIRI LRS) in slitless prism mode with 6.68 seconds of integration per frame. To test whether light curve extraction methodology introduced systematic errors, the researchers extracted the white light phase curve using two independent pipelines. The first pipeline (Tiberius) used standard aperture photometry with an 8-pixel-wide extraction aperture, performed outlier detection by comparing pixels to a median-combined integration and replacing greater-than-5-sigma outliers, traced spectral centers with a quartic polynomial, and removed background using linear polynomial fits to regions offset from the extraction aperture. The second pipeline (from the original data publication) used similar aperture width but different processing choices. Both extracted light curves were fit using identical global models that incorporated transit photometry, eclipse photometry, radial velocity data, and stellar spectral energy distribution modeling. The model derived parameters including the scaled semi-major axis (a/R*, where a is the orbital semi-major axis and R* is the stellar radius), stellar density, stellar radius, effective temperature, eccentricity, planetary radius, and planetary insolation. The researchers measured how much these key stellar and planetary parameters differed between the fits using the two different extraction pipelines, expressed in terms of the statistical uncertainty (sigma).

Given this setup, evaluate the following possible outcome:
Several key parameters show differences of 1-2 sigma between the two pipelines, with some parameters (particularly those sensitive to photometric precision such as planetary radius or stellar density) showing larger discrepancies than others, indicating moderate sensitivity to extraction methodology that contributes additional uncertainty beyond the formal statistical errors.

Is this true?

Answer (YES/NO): NO